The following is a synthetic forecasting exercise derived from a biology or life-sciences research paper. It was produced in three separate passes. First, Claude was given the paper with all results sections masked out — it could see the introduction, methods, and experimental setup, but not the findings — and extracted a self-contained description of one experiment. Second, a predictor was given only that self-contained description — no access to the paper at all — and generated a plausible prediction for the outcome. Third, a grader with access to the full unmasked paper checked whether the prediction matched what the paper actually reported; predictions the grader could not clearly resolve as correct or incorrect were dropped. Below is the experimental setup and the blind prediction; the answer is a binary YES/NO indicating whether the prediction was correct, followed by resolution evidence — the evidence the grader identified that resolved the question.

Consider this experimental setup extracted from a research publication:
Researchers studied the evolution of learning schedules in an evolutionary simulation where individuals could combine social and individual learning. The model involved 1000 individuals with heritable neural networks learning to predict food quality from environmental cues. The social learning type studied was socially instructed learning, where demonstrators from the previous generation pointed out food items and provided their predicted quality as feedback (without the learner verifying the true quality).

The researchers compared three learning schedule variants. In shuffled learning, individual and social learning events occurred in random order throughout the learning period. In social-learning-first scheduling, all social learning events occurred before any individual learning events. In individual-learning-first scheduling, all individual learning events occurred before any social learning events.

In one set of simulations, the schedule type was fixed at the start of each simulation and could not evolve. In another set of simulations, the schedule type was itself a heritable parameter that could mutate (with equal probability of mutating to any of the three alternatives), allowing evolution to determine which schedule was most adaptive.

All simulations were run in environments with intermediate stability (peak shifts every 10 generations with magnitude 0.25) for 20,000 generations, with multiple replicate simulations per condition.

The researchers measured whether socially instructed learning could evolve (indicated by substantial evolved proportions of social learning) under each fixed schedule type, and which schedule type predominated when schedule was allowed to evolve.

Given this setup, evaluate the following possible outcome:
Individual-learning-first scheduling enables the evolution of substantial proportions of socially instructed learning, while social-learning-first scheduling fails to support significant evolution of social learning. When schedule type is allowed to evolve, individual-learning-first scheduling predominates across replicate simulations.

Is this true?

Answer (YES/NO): NO